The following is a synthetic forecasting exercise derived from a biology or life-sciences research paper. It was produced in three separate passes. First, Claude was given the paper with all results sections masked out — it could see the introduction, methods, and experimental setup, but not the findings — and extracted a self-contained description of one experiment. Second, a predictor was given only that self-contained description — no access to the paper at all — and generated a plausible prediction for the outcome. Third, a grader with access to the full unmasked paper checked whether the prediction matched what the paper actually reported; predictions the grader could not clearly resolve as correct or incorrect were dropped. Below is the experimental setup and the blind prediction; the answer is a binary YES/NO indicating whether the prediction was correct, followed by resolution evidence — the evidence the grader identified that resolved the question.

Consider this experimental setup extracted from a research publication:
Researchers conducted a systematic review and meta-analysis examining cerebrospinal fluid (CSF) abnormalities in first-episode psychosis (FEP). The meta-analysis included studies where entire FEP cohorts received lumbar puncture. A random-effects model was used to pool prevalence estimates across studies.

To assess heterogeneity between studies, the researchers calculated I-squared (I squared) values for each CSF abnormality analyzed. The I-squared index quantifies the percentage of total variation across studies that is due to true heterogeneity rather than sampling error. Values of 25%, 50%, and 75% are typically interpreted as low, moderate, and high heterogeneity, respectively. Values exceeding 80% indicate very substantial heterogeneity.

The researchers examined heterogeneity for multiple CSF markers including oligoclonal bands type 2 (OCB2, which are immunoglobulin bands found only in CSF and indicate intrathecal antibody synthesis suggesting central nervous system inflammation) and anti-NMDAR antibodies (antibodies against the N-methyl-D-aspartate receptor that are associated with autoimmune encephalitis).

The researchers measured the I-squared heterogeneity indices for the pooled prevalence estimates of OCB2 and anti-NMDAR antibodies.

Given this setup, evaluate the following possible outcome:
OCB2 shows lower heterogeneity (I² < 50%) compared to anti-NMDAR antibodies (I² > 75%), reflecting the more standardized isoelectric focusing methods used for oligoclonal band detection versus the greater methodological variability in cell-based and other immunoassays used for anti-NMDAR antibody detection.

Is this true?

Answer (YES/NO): NO